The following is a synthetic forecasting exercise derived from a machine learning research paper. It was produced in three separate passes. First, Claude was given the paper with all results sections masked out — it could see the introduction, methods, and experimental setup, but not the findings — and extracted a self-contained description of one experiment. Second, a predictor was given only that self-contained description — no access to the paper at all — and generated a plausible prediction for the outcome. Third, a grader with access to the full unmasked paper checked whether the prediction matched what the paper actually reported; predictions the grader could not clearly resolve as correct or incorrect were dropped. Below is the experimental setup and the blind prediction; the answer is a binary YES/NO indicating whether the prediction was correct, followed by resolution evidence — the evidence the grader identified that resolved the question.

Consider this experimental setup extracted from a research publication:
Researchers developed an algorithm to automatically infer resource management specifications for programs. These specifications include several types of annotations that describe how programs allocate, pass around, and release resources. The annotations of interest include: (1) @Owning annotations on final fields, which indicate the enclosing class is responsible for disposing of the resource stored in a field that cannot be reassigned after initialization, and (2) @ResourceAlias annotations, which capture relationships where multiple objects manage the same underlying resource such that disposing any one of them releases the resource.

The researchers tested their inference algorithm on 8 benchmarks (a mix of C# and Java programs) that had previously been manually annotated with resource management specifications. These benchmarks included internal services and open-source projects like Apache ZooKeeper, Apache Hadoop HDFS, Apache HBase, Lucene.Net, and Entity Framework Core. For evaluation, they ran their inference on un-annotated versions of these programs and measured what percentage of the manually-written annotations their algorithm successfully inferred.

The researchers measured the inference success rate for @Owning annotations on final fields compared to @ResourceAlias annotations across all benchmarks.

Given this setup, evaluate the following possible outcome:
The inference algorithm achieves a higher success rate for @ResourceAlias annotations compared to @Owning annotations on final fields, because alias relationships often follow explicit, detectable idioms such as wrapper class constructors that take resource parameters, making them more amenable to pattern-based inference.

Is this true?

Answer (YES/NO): NO